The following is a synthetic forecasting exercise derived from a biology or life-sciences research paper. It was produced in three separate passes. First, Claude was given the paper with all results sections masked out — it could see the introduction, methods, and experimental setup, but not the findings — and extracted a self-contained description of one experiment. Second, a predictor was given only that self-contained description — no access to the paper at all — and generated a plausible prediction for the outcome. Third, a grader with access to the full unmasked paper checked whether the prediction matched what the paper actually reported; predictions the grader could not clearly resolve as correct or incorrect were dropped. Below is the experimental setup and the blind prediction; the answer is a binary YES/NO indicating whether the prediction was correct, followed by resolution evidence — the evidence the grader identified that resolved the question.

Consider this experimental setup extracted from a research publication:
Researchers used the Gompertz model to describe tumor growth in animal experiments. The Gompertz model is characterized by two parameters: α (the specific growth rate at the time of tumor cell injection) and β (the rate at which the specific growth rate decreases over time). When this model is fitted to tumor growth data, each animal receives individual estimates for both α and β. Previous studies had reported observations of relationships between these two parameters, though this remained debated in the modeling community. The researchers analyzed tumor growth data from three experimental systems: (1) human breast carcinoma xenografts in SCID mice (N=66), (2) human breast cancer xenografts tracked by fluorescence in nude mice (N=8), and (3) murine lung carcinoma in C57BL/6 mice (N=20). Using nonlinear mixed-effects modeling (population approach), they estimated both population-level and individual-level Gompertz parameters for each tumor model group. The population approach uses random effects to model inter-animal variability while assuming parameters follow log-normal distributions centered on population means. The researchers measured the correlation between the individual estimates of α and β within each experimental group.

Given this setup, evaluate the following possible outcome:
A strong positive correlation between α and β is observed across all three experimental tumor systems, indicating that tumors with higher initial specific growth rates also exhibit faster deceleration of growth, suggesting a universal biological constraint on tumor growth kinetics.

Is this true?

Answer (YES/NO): YES